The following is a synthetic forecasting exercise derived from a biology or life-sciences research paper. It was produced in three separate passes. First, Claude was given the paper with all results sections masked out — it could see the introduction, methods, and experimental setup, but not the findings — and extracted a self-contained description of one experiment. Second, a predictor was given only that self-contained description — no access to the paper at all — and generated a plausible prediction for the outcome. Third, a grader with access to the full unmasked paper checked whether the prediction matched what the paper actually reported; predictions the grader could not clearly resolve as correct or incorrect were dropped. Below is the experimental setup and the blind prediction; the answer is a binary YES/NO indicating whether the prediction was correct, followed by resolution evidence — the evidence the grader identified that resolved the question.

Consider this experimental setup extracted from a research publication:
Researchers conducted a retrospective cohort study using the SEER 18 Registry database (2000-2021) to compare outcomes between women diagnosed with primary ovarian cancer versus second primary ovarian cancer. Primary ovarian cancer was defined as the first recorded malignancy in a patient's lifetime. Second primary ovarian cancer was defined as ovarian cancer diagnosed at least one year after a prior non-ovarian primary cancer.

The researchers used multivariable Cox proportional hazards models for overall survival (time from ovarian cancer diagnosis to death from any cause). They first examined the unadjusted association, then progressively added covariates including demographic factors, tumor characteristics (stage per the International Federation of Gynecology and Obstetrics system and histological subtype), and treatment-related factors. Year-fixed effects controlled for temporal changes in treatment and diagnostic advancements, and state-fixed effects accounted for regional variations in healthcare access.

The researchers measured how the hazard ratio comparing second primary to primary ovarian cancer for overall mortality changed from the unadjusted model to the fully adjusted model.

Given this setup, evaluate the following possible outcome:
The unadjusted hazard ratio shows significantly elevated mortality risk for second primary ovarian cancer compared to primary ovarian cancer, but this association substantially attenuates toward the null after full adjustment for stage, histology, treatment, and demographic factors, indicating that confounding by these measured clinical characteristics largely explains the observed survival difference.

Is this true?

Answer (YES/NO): NO